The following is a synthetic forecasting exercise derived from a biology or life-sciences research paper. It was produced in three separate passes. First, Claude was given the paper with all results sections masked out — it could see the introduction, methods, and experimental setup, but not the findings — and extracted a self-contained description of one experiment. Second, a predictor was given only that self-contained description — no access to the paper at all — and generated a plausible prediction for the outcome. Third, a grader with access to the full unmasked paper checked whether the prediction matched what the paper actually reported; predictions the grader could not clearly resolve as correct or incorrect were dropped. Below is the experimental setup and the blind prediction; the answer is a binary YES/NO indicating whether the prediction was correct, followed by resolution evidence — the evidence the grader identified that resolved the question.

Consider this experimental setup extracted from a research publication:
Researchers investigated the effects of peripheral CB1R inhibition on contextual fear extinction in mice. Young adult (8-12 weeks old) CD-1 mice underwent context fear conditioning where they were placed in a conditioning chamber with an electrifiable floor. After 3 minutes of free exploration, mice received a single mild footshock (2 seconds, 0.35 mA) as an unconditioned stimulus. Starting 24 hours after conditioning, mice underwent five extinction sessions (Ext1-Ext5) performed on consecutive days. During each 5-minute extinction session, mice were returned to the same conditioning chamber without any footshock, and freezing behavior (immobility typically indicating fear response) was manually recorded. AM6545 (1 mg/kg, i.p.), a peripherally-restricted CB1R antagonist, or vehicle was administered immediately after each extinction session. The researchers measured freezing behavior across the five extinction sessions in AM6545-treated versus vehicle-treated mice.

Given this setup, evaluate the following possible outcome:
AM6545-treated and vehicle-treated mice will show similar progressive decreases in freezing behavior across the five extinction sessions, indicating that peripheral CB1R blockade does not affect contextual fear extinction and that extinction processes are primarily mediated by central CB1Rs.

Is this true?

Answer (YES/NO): NO